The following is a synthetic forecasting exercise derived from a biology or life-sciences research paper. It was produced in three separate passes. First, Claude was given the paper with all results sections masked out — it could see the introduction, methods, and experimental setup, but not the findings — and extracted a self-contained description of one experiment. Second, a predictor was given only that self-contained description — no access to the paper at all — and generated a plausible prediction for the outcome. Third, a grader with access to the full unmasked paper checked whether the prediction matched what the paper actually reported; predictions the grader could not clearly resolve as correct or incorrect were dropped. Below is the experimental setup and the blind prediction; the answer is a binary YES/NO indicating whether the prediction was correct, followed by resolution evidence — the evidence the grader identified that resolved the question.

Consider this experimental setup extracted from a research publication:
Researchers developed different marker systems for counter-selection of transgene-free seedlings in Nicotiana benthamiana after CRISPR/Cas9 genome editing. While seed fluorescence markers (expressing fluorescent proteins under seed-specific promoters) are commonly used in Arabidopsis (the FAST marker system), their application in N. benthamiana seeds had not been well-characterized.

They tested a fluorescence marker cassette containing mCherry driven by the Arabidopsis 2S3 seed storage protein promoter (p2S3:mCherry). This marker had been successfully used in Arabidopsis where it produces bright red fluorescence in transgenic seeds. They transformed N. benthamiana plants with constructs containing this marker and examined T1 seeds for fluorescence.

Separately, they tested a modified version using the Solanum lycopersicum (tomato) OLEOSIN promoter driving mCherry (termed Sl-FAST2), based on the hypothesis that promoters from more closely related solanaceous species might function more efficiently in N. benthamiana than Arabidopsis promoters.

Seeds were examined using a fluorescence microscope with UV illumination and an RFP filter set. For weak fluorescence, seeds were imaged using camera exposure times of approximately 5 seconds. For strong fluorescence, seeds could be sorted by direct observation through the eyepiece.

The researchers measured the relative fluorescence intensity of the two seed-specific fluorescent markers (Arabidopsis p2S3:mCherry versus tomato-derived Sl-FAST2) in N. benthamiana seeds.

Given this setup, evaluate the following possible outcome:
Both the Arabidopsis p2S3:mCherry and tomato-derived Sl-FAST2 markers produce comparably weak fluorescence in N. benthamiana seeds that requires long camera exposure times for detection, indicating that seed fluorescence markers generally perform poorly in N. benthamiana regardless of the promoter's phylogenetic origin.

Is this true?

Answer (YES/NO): NO